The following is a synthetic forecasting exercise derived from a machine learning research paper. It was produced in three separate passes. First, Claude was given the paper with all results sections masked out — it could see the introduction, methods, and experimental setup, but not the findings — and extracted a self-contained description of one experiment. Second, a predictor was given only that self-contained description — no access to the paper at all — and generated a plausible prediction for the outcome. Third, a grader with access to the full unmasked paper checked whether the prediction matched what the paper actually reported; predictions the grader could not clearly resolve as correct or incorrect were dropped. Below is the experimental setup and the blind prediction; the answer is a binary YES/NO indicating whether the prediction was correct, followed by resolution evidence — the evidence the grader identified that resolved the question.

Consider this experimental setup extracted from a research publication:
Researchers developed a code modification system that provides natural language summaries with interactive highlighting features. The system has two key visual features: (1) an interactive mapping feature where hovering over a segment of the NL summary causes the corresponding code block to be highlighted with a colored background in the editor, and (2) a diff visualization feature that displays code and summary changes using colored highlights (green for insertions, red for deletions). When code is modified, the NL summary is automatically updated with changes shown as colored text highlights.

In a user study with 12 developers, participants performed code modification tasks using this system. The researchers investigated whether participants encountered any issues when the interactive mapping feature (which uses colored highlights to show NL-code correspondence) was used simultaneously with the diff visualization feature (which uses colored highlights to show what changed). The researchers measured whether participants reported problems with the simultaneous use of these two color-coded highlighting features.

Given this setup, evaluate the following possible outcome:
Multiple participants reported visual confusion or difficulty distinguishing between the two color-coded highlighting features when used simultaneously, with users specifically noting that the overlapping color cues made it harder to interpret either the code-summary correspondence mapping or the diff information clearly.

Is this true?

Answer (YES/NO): YES